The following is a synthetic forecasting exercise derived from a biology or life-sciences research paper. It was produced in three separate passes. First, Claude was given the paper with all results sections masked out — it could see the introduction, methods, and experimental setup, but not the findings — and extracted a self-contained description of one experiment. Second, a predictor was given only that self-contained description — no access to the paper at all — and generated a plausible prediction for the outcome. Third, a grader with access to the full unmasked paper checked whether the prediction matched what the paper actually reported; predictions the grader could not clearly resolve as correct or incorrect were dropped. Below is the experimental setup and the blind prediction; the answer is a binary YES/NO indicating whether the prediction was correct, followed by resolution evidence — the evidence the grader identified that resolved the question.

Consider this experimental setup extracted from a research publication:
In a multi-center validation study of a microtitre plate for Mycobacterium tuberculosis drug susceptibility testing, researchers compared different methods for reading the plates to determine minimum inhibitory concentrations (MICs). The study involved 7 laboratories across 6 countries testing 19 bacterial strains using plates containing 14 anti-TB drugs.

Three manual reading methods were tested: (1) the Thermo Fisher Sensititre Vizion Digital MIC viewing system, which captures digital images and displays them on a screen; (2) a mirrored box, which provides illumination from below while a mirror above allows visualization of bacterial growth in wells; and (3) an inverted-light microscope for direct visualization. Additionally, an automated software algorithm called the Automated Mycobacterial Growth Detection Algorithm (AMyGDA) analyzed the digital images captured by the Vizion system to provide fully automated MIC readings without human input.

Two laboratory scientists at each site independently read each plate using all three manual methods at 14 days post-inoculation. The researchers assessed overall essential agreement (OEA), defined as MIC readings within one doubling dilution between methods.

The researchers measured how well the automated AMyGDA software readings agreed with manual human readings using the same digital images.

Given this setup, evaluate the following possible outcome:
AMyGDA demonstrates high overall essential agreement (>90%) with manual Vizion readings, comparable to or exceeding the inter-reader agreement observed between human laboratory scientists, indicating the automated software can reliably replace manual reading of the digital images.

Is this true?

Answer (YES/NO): NO